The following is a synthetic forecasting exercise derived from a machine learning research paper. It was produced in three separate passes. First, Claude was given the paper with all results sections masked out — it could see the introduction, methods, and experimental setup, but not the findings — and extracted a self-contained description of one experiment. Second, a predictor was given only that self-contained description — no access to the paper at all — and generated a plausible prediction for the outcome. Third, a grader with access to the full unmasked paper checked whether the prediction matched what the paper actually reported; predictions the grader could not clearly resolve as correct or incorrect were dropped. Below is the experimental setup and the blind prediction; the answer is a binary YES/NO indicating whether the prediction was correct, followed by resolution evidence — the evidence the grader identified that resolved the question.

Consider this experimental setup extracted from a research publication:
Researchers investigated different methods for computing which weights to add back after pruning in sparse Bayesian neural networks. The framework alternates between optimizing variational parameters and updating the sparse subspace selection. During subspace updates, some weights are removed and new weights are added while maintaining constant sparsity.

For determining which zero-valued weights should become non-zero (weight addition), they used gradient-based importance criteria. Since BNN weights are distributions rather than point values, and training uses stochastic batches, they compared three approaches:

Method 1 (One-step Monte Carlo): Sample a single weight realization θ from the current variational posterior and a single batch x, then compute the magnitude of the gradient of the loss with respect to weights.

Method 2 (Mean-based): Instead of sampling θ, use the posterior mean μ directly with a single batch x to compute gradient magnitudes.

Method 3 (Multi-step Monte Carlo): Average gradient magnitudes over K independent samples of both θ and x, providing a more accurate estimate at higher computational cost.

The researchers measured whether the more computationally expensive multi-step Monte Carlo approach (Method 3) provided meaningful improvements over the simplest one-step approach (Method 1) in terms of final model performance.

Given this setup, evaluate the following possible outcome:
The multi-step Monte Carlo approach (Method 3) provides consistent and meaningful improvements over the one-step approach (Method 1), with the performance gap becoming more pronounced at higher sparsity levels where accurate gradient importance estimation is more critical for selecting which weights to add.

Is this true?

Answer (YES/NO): NO